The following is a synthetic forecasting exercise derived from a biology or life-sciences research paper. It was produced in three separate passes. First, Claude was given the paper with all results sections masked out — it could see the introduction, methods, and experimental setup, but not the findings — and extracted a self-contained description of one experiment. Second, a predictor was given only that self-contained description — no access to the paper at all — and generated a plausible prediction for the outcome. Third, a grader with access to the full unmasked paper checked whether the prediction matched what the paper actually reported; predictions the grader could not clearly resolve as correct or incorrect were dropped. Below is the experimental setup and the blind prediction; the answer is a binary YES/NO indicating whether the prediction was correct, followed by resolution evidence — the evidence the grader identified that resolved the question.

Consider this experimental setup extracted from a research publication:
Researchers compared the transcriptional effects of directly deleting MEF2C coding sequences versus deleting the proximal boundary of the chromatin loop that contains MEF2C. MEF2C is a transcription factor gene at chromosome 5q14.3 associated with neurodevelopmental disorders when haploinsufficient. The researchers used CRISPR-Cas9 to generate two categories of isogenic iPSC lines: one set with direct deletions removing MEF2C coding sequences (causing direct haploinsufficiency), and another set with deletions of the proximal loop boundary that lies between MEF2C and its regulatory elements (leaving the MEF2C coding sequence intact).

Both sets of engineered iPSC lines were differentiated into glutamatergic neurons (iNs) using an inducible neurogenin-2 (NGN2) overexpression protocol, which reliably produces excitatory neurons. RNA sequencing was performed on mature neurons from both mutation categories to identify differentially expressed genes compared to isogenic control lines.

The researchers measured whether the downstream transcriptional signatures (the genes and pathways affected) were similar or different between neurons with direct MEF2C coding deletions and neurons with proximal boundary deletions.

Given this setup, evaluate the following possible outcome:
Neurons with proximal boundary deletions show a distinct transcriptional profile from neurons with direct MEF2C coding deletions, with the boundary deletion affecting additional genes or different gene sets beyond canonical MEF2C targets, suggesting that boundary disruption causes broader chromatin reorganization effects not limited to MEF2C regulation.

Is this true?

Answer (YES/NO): NO